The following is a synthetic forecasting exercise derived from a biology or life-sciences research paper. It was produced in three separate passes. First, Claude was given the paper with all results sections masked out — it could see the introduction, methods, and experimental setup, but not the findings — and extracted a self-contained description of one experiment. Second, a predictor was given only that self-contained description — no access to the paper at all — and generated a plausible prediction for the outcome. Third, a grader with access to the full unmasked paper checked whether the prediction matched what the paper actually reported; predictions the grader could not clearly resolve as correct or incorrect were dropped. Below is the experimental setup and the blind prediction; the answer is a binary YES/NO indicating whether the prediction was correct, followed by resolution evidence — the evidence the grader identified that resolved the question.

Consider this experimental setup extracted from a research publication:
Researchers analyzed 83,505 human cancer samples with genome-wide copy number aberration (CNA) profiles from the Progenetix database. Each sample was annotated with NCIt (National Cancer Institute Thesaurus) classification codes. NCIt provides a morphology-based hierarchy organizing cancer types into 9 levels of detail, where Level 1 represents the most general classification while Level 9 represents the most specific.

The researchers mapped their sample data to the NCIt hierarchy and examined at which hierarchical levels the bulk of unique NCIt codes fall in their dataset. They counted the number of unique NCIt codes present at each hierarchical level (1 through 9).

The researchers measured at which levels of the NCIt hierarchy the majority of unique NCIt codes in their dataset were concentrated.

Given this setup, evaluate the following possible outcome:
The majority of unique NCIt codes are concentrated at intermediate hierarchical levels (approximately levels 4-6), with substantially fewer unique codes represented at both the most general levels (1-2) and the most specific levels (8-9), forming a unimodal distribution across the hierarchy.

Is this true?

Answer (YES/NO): NO